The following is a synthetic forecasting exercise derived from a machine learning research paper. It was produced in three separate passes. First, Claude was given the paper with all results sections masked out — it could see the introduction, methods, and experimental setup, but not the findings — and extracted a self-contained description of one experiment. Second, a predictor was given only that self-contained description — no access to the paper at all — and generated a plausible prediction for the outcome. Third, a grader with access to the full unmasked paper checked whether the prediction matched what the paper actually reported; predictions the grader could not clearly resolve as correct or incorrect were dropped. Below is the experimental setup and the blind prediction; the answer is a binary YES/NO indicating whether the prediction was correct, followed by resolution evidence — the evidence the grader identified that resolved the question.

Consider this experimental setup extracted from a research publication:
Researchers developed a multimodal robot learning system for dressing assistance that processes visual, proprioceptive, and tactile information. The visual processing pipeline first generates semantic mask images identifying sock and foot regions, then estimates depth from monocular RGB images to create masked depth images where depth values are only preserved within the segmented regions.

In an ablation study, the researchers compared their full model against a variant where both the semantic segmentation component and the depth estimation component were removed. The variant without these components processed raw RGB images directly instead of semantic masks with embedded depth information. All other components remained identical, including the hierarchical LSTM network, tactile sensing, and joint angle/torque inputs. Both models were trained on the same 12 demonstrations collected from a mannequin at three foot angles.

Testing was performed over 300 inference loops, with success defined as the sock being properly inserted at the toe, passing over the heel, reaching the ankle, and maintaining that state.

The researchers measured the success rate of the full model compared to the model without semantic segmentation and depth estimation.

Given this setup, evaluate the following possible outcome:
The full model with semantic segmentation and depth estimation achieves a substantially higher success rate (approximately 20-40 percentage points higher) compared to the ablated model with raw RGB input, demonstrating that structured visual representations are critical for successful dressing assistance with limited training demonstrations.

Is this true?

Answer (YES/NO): NO